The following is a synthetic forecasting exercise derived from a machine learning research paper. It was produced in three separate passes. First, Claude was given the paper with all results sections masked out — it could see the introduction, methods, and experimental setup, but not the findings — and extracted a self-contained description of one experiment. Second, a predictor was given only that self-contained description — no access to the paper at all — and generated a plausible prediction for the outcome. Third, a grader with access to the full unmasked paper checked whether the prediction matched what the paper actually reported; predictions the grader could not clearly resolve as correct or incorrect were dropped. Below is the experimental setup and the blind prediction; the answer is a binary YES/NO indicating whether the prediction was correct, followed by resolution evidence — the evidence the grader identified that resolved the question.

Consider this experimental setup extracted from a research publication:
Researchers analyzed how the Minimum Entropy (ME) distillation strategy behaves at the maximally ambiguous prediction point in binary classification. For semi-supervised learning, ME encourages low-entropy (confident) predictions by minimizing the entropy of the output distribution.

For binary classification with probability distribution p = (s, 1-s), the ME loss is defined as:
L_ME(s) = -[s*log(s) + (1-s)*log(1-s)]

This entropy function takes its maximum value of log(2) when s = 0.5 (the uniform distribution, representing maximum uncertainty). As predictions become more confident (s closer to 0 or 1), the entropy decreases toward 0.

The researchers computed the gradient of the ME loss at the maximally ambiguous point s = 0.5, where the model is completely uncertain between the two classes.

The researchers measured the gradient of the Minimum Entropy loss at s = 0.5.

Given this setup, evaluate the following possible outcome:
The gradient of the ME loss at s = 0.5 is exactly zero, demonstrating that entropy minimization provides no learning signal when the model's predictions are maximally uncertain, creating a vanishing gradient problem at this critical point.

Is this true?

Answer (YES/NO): YES